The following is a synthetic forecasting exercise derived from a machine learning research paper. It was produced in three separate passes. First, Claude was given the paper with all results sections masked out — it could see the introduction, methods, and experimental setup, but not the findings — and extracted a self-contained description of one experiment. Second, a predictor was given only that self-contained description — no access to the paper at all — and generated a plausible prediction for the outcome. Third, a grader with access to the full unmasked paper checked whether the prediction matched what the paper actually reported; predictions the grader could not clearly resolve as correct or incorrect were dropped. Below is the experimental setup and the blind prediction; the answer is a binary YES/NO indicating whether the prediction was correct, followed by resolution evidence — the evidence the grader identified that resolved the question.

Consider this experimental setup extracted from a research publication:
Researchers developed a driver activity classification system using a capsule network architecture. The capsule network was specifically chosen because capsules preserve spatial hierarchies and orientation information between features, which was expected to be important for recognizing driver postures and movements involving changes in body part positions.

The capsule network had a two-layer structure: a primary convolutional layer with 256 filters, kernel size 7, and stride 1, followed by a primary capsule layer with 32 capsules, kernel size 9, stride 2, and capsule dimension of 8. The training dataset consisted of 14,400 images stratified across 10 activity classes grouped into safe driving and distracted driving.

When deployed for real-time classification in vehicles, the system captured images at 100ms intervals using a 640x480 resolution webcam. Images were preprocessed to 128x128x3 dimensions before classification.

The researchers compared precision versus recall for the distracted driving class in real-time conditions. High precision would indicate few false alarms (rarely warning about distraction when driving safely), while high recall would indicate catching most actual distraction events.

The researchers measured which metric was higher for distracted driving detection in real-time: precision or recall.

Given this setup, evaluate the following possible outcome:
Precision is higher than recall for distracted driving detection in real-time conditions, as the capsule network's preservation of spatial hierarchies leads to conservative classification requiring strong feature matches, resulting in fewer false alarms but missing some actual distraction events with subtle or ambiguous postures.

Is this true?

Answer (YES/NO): YES